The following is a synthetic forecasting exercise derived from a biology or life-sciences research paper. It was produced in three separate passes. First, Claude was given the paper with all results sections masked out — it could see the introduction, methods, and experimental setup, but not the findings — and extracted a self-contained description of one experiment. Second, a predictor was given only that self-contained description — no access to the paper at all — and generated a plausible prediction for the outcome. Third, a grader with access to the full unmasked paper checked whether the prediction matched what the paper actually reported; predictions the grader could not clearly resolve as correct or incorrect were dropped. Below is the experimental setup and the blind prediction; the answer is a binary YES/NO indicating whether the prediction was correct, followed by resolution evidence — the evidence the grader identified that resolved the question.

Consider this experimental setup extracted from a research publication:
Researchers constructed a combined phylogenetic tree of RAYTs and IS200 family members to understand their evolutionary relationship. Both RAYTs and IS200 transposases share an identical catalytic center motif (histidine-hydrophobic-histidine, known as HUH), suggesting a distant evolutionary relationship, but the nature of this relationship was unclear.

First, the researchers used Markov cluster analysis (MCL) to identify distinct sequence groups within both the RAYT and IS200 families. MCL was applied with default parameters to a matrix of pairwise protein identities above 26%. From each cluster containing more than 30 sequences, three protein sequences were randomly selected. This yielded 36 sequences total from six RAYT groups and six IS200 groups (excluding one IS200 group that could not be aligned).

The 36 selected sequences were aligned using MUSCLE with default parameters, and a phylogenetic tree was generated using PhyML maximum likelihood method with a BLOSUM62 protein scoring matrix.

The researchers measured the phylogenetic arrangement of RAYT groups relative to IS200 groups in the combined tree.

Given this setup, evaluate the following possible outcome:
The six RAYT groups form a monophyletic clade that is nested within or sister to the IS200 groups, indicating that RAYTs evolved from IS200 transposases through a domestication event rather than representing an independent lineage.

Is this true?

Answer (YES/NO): NO